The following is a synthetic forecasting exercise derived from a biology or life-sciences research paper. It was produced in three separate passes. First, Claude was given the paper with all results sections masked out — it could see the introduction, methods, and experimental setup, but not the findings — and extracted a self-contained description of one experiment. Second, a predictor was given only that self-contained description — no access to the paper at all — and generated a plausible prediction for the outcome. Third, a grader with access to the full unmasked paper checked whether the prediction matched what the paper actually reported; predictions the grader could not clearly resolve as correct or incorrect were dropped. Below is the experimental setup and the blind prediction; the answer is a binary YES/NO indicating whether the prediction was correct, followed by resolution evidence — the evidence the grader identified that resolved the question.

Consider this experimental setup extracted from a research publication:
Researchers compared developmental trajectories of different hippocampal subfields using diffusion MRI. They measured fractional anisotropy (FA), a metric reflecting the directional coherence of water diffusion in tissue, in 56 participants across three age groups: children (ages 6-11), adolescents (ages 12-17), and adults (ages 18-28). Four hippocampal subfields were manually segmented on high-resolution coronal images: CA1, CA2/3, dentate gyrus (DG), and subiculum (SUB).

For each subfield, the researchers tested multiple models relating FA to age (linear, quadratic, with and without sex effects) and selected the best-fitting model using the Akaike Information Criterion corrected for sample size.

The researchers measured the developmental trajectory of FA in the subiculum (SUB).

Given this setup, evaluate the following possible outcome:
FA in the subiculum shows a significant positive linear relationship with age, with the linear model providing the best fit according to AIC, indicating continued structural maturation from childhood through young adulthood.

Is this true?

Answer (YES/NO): NO